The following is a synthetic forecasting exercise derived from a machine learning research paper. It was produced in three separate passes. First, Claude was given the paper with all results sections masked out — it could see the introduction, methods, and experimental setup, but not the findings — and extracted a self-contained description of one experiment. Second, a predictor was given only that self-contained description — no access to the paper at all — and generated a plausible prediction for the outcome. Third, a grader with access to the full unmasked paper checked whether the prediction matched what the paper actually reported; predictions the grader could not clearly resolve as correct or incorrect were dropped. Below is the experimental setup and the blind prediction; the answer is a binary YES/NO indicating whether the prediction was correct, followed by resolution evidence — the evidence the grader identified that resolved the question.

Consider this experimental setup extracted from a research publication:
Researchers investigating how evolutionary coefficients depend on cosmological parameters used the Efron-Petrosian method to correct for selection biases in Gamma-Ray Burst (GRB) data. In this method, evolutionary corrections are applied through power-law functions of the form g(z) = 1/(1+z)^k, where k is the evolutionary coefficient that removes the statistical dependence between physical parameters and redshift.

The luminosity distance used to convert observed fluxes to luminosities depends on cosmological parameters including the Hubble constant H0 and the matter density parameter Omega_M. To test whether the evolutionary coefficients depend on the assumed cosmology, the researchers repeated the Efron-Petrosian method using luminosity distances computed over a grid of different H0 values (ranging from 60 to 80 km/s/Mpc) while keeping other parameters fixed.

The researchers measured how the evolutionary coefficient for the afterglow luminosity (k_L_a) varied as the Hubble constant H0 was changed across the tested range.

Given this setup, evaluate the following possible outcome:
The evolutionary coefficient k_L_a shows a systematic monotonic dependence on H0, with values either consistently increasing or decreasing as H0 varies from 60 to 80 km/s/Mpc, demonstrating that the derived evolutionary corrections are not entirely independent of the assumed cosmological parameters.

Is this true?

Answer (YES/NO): NO